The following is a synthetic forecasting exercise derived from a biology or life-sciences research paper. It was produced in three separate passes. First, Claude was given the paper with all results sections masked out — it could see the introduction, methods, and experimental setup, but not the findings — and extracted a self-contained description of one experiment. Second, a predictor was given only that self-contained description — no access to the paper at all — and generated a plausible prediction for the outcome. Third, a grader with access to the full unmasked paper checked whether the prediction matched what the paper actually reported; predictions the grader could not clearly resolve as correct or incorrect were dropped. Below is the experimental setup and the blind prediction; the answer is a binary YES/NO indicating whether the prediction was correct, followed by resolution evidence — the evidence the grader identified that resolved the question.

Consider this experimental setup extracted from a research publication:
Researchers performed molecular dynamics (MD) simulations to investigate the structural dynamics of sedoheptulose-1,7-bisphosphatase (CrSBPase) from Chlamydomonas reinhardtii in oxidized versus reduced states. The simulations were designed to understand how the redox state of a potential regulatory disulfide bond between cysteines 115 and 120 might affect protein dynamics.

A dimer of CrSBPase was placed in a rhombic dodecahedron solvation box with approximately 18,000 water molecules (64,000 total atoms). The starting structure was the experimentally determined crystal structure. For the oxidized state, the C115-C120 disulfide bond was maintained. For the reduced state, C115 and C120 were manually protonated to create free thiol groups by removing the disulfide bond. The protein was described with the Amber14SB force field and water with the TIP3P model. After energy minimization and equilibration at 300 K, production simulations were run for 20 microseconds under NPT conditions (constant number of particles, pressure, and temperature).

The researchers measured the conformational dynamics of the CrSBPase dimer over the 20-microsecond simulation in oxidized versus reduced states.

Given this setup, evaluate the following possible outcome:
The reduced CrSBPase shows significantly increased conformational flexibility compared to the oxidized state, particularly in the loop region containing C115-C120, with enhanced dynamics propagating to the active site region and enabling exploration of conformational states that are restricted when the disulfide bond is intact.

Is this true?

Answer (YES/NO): NO